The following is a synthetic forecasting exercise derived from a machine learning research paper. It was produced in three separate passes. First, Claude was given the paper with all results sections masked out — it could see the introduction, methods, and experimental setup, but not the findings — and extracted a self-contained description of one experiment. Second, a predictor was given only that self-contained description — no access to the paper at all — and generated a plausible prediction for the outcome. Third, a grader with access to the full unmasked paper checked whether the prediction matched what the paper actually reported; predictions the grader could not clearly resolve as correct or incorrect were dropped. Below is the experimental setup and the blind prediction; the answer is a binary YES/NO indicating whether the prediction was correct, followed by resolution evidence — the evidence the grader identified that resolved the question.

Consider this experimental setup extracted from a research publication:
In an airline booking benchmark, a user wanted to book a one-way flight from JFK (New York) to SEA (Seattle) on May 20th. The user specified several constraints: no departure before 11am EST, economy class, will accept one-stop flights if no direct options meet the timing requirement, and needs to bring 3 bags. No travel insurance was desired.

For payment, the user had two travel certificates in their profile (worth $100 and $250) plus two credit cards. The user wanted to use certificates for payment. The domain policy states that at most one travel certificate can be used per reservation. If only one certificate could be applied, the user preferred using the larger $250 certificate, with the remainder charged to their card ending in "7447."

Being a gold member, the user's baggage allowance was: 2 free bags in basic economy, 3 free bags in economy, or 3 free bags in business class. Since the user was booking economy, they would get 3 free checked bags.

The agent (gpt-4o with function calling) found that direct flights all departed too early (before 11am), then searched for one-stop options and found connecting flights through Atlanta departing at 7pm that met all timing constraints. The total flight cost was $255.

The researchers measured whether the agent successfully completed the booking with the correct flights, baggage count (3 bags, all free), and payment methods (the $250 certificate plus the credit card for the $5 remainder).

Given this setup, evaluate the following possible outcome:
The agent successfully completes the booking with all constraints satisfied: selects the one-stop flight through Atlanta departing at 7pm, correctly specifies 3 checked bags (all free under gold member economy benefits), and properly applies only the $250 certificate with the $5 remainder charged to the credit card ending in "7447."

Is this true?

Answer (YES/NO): YES